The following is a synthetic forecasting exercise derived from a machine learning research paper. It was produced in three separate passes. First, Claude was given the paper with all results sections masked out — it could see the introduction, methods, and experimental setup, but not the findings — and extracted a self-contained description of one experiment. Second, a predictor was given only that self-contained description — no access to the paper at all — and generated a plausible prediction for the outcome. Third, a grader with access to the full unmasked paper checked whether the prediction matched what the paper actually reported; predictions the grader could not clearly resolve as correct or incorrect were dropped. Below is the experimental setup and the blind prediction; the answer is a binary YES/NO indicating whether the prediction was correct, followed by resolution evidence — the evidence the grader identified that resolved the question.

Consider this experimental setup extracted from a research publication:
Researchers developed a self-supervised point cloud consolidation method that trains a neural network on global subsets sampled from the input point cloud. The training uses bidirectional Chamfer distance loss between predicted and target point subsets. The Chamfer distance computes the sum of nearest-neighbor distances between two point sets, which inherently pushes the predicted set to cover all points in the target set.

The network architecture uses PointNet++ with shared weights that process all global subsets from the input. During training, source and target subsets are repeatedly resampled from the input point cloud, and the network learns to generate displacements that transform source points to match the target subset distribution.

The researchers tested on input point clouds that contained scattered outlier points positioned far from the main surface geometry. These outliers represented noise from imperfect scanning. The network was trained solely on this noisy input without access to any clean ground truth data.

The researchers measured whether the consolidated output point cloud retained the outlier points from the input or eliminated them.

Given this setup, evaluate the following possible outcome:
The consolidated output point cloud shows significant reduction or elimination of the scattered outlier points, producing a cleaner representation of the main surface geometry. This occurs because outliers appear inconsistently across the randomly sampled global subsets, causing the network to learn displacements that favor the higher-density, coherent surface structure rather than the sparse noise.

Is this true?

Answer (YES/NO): YES